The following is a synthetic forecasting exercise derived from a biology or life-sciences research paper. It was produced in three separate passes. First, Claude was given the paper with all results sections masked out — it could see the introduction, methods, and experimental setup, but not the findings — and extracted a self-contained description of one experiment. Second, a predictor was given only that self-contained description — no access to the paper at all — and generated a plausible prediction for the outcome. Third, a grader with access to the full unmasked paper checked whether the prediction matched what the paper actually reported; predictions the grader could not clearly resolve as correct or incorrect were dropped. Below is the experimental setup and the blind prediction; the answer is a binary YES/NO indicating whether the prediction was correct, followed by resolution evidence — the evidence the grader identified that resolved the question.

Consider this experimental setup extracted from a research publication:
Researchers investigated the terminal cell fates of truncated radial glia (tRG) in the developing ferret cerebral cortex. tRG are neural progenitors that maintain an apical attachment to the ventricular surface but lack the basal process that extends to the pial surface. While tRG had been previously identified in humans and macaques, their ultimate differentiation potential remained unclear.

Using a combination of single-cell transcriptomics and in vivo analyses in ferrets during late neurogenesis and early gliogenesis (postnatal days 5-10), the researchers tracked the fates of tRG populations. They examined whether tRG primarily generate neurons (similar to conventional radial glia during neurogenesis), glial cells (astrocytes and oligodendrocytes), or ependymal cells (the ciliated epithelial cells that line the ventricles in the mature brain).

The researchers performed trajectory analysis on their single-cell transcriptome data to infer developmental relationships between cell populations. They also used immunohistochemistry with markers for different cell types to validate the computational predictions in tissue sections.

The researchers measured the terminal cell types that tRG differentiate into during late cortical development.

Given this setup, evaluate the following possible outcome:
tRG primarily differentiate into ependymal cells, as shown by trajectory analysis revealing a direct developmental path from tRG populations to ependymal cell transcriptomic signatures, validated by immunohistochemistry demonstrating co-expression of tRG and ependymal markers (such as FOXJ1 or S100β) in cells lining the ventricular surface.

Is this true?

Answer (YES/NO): YES